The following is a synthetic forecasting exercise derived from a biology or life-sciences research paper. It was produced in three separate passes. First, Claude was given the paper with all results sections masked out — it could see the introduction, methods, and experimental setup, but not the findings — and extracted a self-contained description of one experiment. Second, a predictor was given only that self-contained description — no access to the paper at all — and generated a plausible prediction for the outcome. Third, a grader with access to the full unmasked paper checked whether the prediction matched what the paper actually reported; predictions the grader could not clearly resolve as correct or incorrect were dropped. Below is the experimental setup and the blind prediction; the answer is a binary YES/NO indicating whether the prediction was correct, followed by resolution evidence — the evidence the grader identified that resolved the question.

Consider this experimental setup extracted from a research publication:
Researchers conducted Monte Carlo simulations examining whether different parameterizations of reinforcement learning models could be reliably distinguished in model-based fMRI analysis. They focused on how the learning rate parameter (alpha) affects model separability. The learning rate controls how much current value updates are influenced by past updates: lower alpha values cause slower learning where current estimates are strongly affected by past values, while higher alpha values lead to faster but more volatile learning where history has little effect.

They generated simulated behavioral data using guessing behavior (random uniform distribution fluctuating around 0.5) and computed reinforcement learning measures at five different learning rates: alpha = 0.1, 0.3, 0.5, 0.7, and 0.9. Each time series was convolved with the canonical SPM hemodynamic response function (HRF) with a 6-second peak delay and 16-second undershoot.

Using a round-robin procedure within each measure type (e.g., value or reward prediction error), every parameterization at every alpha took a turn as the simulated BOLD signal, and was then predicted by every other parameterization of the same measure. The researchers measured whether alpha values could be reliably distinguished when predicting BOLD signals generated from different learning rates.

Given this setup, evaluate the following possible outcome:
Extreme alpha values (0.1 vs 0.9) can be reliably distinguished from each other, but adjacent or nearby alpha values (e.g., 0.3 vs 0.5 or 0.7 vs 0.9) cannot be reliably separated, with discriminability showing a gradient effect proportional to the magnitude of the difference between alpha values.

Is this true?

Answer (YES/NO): NO